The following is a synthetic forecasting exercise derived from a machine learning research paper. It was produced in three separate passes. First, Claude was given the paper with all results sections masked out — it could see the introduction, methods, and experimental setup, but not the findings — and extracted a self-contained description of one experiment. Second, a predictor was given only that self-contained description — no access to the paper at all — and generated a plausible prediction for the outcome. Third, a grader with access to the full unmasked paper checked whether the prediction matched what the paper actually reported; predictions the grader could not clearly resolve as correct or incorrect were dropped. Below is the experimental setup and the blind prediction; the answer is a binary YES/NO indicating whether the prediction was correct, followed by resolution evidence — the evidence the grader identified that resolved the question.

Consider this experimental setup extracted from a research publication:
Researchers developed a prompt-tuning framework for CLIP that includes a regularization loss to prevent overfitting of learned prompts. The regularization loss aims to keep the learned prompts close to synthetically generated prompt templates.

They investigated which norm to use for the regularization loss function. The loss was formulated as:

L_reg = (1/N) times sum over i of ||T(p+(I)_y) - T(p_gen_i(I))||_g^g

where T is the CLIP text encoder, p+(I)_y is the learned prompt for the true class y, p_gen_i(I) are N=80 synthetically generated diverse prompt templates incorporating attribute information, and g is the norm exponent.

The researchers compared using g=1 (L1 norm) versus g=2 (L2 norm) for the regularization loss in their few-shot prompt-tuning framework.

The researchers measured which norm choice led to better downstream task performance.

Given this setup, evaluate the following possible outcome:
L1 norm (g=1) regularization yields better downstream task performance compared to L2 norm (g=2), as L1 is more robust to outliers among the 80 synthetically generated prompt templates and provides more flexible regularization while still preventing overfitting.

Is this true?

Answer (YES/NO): YES